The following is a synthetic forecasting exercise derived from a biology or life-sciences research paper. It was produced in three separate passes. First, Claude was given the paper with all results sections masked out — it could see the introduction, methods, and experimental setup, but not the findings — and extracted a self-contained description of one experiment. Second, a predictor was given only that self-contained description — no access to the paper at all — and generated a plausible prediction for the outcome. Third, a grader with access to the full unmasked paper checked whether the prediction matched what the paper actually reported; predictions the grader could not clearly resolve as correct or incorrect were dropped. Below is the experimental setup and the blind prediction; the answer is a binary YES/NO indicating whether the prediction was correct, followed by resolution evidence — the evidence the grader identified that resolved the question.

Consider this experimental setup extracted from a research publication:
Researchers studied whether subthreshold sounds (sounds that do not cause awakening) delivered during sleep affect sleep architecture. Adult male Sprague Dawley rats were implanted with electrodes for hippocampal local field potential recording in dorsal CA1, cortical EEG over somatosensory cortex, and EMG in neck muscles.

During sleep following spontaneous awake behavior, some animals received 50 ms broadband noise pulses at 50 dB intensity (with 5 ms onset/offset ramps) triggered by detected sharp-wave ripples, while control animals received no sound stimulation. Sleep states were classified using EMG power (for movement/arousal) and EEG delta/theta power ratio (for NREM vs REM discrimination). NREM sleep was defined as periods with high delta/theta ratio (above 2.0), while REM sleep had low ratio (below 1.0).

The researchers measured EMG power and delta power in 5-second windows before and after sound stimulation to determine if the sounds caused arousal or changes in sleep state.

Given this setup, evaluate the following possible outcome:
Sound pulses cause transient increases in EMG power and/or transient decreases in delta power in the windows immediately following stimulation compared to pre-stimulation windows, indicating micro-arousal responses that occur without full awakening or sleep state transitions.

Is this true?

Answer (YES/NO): NO